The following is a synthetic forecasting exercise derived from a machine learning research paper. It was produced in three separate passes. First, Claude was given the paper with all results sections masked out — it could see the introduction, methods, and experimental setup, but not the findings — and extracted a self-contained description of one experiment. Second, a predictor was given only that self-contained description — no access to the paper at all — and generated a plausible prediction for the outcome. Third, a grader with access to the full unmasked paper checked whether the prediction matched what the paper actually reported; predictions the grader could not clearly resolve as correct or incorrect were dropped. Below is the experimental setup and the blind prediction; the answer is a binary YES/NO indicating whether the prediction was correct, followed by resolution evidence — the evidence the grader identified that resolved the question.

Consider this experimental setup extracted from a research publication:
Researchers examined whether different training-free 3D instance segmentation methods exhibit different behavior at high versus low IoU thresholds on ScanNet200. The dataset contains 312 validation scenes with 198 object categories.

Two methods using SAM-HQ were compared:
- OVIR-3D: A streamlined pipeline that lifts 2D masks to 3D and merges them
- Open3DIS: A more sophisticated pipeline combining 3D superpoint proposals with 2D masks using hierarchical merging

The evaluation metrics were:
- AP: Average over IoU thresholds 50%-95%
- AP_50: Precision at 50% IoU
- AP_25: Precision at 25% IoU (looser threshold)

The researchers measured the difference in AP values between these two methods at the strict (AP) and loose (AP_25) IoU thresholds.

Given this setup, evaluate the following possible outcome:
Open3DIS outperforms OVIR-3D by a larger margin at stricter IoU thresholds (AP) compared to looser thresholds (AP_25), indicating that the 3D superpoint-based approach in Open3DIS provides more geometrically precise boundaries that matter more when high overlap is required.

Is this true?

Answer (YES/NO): YES